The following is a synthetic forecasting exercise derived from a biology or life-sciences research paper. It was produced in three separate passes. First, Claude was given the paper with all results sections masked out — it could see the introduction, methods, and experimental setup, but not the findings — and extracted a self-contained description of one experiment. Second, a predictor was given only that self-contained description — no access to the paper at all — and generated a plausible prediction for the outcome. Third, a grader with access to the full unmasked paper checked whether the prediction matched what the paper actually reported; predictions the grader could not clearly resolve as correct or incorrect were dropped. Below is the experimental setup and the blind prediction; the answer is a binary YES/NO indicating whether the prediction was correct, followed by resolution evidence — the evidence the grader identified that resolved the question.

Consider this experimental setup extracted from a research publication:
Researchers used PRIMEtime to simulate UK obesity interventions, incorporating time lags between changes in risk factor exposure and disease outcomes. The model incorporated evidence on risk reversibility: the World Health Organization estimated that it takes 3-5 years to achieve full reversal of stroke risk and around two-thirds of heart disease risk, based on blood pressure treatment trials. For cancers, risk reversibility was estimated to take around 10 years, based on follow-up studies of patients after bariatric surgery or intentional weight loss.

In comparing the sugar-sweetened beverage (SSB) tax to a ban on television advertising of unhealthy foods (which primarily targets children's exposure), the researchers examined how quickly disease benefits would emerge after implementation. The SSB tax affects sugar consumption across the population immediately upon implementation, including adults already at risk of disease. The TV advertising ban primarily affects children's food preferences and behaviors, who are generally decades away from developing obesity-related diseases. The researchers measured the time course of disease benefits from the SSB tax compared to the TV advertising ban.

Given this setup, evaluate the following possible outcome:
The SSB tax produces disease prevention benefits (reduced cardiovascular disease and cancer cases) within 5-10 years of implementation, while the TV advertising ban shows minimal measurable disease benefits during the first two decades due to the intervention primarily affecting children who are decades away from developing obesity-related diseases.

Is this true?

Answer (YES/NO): YES